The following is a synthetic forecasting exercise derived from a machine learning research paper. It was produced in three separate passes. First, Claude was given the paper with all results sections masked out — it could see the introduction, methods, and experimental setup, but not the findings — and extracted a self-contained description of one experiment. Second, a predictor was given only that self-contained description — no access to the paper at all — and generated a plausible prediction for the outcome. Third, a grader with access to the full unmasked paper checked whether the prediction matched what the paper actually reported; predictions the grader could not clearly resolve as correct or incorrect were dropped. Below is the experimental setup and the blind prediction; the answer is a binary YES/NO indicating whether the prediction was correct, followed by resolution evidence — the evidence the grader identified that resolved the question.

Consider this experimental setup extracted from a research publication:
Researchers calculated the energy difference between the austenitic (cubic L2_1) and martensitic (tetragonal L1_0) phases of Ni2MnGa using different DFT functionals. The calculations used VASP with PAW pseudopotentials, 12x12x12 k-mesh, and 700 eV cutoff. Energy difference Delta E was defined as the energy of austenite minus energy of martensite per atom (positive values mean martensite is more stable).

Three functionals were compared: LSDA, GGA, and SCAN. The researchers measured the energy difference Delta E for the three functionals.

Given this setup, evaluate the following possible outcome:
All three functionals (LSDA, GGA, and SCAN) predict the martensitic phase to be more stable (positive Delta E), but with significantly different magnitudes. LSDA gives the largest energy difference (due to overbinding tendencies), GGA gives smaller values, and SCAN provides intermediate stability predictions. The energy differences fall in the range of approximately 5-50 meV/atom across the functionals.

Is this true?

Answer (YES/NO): YES